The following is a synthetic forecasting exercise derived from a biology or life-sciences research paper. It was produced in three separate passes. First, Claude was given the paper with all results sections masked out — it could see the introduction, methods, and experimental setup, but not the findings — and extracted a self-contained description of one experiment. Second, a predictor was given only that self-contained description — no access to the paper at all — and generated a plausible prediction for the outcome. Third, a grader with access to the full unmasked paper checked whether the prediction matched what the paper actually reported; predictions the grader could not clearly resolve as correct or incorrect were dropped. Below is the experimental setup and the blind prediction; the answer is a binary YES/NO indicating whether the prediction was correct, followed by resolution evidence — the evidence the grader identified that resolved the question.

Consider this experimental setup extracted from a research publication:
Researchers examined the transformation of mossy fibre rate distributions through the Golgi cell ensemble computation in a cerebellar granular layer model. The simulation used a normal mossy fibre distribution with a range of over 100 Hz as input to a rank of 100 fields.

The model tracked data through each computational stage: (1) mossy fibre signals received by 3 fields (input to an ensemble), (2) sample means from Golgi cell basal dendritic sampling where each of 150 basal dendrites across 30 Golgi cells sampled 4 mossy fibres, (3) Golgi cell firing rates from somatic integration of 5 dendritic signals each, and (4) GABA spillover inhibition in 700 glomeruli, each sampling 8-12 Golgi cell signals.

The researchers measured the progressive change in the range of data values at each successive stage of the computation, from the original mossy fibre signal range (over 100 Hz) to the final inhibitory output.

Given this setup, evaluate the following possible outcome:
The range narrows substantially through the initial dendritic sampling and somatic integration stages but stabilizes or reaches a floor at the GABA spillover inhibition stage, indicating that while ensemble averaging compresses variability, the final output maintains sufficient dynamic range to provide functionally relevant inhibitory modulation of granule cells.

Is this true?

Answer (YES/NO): NO